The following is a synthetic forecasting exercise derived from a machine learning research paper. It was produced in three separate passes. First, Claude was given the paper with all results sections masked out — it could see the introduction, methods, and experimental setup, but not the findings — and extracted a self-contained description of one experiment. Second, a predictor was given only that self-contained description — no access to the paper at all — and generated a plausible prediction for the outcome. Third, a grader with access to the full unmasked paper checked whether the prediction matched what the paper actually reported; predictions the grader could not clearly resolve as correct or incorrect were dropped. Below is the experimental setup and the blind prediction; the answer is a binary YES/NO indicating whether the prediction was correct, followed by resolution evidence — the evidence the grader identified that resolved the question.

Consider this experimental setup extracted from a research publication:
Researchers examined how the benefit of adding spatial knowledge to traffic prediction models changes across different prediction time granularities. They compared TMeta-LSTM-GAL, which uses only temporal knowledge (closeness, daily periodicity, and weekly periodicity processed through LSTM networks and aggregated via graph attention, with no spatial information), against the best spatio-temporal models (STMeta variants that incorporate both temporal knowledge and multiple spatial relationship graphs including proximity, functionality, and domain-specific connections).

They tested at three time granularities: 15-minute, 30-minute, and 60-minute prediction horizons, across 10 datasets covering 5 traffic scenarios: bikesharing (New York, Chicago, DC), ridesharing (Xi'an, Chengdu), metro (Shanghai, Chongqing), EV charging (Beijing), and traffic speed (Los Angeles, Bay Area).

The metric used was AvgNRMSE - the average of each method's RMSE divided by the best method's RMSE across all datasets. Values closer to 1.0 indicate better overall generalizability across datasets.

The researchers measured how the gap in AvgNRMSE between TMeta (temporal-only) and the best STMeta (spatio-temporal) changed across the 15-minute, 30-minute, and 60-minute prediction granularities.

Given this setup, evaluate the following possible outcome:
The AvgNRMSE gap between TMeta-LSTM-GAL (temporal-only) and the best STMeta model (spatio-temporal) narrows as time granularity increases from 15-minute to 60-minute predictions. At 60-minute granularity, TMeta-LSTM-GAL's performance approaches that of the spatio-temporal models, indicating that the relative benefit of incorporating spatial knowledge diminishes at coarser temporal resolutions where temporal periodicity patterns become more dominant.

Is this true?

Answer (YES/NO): YES